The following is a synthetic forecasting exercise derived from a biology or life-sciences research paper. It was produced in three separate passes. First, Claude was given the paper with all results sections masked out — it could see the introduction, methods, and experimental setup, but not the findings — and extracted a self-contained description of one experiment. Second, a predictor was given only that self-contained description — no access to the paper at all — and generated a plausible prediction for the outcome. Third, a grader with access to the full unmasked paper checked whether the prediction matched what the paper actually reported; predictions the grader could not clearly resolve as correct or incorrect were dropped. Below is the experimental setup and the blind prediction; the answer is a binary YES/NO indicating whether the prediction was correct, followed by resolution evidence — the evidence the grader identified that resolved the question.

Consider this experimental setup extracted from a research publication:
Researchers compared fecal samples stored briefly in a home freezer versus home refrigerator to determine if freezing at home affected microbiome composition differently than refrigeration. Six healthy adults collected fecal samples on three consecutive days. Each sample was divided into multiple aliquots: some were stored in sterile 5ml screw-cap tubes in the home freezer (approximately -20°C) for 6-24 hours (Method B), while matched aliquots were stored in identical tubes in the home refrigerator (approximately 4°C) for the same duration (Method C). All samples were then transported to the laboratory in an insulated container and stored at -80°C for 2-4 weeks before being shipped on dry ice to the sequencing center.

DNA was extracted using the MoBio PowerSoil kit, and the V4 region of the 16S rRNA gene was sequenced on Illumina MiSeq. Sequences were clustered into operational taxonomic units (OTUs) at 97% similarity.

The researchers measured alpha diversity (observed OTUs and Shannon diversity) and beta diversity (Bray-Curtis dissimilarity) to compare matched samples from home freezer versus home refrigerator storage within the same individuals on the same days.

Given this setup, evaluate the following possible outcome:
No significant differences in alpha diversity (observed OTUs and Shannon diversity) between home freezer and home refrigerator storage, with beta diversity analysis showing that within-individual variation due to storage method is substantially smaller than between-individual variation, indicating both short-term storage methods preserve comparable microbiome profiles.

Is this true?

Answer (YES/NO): NO